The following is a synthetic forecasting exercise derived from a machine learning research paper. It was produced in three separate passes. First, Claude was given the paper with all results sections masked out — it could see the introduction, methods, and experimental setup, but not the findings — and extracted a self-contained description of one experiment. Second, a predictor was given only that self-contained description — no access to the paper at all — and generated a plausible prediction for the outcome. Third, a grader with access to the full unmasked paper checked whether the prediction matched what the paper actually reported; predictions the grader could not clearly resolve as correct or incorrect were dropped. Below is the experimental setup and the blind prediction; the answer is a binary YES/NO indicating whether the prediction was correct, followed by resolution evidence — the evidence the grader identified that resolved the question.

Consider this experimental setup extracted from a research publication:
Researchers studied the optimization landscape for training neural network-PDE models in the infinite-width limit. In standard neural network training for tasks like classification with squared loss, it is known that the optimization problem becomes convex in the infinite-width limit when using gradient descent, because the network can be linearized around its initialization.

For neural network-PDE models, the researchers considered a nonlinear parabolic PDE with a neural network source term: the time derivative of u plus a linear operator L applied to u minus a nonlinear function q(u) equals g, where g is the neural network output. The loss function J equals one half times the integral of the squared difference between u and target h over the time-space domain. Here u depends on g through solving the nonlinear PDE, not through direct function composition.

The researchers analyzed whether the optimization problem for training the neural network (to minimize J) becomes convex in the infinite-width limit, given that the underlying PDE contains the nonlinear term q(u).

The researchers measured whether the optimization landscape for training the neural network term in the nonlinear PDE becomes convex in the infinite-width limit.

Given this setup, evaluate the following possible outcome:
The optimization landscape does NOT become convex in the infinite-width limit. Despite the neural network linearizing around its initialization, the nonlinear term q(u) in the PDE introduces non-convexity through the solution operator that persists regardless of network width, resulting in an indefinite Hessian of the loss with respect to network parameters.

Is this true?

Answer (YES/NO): YES